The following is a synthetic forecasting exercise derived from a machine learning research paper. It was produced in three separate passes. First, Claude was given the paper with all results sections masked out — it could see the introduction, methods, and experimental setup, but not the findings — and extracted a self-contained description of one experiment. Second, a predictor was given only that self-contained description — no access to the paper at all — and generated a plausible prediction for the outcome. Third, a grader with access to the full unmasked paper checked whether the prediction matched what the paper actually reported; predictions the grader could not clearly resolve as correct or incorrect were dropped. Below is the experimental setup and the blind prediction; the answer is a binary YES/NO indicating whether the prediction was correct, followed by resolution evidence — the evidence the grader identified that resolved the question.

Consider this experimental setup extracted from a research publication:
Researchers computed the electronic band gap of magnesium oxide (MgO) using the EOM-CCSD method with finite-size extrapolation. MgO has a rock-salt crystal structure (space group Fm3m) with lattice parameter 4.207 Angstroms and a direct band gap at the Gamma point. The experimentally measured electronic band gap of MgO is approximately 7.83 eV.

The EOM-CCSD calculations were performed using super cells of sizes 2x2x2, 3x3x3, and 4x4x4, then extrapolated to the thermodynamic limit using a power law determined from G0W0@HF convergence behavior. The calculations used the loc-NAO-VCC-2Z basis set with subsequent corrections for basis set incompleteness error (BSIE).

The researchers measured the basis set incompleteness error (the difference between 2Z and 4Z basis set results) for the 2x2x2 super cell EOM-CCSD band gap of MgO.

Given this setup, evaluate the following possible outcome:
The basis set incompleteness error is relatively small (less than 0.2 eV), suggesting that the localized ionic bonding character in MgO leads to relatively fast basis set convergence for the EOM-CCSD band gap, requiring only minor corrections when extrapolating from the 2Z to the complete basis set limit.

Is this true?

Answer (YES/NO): NO